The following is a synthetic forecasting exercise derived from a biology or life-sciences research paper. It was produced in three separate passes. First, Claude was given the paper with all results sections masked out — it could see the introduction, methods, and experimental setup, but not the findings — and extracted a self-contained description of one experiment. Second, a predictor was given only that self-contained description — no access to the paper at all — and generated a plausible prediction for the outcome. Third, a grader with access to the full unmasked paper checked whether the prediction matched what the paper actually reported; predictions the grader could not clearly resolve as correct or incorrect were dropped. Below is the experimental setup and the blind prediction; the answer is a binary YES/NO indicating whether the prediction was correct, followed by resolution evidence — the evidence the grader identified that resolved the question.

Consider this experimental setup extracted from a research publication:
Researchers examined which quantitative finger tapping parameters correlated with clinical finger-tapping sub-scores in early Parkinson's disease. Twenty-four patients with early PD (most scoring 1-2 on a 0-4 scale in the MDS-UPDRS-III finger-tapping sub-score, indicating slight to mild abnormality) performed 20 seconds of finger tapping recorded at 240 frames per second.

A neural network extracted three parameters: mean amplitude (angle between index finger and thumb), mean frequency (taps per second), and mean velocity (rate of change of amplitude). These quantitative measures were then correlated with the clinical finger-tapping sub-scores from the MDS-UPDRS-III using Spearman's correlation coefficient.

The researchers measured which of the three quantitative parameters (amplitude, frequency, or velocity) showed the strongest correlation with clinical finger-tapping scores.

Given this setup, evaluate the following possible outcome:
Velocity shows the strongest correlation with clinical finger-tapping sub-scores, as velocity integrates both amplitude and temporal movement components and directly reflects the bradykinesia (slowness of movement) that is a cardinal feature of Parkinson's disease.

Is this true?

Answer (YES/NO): NO